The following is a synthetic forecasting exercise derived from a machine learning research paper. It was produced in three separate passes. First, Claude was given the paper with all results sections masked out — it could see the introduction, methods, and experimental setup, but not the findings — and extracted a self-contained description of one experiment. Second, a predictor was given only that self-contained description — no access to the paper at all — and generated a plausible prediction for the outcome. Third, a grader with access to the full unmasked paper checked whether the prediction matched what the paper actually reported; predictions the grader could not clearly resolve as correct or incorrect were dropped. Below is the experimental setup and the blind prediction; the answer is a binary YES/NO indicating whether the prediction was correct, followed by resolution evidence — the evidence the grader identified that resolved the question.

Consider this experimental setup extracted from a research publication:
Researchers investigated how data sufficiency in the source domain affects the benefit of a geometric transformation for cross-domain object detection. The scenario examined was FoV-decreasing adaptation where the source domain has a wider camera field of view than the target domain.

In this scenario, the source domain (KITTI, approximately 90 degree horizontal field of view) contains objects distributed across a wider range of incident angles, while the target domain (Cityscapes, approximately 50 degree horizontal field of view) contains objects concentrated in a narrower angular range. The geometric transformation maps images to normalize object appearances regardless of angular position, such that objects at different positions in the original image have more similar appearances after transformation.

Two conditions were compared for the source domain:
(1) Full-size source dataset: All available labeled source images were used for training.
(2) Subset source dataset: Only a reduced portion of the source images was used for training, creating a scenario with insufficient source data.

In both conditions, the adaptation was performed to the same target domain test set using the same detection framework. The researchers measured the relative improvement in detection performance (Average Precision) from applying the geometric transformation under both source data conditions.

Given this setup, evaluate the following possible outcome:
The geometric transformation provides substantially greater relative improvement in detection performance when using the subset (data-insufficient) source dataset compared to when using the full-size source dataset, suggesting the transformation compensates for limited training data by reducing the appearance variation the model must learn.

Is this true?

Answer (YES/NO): YES